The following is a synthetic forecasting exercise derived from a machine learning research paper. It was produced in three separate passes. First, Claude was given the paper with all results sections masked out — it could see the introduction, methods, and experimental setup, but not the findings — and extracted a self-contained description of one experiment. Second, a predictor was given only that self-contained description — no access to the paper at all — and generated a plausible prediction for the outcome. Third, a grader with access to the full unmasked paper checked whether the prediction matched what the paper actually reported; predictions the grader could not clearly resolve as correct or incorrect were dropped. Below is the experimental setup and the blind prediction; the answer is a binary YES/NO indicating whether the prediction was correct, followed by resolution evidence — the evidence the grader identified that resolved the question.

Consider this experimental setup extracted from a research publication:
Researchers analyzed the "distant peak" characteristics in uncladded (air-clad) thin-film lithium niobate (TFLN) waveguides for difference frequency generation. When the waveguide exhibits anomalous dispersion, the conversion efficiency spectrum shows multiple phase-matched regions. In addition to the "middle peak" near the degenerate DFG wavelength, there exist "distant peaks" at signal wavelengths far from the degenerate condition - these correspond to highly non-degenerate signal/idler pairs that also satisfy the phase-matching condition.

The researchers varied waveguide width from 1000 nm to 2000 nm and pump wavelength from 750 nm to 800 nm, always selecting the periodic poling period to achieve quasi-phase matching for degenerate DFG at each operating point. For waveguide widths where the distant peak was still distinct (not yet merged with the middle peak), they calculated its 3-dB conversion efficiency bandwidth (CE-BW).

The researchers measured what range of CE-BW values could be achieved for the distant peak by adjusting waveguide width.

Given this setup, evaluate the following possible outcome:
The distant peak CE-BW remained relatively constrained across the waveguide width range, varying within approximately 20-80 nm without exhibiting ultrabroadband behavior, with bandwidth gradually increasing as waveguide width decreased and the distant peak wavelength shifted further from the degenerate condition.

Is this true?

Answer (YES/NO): NO